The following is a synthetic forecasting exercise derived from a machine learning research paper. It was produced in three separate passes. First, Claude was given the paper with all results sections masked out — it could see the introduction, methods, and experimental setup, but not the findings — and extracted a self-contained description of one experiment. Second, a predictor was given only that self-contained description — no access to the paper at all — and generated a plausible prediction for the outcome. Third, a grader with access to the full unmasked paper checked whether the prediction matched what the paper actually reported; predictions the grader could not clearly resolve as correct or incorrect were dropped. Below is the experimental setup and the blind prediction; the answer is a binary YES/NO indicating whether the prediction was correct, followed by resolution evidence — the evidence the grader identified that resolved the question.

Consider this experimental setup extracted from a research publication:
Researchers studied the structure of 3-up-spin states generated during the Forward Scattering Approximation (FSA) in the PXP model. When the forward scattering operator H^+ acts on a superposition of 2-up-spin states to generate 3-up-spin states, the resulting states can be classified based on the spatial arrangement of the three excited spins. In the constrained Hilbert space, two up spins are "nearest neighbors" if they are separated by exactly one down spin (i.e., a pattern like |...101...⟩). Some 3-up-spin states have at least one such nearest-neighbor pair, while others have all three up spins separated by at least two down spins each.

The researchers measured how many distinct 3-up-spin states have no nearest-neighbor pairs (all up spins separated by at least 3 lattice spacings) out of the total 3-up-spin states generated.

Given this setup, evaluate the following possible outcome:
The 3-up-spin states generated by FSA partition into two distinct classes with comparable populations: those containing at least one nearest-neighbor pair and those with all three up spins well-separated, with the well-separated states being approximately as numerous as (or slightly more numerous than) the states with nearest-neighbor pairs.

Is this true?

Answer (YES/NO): NO